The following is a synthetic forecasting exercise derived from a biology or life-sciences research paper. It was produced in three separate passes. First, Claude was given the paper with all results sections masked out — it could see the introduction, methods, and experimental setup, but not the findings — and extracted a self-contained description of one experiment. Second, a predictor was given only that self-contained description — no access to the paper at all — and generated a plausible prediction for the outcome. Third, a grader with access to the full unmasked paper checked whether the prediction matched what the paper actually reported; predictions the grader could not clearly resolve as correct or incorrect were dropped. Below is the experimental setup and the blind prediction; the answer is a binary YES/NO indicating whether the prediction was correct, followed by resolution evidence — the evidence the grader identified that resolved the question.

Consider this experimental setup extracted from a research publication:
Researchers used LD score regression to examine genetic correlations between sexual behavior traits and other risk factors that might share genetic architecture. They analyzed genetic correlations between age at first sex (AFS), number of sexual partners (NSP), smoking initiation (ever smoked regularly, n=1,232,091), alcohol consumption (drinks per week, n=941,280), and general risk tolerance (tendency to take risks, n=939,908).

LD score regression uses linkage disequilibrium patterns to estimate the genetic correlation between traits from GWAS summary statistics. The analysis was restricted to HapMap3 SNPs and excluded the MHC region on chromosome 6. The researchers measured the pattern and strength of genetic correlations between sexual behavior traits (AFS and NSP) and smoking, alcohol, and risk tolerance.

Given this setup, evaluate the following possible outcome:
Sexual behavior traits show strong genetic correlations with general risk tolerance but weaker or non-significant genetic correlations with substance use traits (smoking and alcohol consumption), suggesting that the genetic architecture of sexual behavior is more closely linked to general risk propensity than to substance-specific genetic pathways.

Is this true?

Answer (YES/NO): NO